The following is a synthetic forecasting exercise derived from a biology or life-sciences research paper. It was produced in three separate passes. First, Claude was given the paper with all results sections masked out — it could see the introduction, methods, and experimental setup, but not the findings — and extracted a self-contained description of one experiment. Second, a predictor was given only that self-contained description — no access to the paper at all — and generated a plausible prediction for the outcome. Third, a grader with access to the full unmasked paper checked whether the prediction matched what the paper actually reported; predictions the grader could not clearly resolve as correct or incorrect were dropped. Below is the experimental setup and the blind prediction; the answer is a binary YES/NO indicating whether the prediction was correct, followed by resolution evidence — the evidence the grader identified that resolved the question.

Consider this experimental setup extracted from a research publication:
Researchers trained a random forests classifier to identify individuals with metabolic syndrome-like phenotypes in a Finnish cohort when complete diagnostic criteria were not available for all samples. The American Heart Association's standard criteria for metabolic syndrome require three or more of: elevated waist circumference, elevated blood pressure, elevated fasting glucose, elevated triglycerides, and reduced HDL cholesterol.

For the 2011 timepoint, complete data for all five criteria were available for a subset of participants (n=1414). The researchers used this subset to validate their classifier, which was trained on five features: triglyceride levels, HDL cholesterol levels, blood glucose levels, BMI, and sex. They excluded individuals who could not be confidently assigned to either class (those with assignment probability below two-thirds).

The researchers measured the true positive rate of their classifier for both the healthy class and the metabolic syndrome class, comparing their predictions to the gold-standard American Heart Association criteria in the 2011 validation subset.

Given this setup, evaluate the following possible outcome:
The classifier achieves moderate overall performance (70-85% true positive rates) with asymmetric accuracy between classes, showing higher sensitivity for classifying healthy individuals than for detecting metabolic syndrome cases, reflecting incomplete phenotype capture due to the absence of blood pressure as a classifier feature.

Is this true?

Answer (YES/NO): NO